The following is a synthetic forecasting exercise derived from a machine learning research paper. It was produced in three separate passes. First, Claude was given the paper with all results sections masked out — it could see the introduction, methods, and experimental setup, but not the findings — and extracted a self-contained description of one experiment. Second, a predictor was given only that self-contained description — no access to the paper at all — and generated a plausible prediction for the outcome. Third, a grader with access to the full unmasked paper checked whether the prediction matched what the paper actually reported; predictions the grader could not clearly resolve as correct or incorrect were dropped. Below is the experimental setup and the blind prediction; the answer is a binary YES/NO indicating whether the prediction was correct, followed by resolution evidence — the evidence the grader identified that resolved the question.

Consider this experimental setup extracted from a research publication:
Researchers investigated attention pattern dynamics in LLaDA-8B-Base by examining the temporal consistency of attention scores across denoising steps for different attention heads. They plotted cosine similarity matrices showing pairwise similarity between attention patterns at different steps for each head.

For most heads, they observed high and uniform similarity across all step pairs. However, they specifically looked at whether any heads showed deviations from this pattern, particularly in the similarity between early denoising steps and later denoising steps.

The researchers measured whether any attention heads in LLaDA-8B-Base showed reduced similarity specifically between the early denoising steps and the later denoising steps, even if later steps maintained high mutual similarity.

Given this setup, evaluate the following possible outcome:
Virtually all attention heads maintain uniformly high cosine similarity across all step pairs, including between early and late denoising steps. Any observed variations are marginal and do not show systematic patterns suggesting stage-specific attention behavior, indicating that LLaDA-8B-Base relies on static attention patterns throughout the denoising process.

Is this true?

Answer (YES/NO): NO